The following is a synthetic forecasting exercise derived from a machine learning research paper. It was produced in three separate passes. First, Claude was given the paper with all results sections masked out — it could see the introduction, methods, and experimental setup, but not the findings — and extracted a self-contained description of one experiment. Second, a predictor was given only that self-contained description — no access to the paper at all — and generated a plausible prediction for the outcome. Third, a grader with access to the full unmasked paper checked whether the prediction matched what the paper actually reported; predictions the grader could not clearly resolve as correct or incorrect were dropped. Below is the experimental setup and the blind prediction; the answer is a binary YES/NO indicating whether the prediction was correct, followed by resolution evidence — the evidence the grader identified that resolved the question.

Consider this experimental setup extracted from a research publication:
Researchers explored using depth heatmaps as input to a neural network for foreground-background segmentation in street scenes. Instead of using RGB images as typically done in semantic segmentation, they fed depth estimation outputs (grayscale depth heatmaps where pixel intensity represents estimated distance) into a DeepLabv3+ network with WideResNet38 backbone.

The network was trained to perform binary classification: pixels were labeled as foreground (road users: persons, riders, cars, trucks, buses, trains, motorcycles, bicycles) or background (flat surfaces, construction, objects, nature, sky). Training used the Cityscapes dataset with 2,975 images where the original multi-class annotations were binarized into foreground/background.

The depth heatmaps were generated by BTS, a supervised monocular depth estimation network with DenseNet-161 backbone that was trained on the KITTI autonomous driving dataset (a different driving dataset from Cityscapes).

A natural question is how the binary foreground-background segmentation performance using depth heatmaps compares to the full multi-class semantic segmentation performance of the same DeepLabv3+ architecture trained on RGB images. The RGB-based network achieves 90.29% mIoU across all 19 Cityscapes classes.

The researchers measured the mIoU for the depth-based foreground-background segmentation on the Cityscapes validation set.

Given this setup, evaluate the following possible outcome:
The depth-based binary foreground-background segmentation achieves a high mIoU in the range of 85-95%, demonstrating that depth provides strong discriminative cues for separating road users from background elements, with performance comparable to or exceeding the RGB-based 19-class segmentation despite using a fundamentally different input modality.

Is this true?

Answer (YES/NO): YES